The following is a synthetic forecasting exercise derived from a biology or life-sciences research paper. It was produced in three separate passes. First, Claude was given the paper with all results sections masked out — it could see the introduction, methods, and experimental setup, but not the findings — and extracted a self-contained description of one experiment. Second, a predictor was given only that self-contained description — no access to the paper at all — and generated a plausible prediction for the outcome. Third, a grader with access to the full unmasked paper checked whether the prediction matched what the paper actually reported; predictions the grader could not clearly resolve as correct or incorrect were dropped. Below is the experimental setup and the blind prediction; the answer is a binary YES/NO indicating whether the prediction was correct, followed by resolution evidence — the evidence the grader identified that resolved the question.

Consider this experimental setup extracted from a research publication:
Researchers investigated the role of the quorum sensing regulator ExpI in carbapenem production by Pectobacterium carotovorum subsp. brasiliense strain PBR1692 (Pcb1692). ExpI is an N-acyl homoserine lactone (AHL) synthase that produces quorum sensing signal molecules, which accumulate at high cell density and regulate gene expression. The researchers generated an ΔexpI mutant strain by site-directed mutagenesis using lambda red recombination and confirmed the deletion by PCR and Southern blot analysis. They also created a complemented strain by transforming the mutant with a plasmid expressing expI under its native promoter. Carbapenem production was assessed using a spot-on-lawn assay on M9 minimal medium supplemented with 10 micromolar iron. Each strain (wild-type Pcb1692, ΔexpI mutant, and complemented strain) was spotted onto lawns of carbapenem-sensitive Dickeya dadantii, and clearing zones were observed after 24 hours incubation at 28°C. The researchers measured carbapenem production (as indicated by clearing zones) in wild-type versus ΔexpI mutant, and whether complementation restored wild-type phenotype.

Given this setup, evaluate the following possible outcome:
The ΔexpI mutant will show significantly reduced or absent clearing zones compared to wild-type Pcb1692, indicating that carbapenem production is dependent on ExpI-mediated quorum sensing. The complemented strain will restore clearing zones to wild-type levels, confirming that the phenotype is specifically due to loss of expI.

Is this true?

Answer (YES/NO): YES